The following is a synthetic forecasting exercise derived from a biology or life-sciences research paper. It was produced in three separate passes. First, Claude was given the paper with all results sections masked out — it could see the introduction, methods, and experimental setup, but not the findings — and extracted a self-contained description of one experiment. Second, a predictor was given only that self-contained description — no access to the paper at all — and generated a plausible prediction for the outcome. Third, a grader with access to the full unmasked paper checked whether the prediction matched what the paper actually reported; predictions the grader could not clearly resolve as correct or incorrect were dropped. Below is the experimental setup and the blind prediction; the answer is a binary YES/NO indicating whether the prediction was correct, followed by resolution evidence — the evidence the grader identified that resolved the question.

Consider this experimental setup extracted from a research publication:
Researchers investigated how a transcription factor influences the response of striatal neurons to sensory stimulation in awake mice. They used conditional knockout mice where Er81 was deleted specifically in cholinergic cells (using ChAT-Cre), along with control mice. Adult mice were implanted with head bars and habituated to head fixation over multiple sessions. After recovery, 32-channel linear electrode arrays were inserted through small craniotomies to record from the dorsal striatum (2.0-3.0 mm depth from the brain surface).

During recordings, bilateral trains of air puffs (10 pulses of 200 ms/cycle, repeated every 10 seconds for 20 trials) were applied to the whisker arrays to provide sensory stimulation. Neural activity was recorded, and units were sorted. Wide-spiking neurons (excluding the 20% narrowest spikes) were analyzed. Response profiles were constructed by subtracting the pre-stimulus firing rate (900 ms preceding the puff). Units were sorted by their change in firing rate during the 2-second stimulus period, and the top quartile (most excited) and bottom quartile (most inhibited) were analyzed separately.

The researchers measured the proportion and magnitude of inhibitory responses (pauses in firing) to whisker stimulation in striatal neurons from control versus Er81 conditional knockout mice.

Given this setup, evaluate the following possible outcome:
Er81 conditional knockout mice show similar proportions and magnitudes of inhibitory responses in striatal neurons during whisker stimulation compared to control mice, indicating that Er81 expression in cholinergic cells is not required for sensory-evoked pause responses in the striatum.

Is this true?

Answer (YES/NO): NO